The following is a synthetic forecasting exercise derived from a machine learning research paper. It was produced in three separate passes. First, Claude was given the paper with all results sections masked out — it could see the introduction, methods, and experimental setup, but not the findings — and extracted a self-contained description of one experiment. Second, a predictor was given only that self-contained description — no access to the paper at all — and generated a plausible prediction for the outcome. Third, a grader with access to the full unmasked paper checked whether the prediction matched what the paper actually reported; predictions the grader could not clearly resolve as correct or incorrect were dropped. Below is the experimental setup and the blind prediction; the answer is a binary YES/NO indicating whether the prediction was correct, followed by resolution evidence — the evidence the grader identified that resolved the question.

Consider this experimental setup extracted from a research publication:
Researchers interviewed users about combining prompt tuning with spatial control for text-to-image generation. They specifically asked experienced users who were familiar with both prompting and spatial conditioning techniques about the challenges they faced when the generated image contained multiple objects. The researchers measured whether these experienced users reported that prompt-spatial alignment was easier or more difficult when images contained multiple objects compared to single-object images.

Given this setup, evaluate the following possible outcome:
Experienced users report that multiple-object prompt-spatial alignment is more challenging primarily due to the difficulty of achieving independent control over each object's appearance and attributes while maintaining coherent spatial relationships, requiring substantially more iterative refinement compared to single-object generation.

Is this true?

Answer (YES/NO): NO